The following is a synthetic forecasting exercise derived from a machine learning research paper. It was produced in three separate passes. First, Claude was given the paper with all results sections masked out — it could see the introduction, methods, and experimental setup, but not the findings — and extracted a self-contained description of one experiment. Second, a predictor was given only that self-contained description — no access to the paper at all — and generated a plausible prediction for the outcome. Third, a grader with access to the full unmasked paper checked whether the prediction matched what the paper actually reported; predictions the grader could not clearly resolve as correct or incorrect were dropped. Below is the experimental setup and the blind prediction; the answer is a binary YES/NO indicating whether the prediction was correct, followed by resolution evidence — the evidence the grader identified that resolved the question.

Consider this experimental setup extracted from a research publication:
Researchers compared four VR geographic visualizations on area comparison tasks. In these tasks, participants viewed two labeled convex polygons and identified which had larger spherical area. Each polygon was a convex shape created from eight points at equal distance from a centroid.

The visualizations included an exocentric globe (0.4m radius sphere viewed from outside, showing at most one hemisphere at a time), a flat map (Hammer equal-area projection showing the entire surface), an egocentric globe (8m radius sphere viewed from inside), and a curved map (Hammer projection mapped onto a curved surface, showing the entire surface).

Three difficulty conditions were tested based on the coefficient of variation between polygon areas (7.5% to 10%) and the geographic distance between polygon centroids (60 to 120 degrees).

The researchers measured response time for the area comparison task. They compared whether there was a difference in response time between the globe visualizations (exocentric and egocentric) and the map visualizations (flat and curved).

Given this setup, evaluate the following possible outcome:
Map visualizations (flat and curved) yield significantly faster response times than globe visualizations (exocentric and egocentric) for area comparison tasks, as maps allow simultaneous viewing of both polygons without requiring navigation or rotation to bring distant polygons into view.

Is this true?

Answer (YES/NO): YES